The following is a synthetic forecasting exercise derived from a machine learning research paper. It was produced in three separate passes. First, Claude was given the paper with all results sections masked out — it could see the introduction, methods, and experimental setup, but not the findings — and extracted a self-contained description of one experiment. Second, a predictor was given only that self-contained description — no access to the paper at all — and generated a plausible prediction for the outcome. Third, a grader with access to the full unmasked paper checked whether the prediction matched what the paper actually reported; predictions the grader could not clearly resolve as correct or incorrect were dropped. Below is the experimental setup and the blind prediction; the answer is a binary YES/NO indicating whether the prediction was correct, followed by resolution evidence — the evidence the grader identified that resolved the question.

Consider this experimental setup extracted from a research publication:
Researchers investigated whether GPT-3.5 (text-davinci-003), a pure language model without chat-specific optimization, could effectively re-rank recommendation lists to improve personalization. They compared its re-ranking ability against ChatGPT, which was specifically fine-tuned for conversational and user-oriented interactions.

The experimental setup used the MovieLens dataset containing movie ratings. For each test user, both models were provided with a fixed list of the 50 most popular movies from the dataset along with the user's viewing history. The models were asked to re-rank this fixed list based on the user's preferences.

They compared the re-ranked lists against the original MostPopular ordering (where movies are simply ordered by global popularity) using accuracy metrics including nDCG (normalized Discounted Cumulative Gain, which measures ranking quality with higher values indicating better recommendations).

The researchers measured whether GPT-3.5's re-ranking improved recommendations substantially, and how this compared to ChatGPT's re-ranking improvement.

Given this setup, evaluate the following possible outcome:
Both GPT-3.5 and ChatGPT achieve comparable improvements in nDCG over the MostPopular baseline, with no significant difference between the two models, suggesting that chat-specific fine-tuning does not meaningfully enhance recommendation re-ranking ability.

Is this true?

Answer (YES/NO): NO